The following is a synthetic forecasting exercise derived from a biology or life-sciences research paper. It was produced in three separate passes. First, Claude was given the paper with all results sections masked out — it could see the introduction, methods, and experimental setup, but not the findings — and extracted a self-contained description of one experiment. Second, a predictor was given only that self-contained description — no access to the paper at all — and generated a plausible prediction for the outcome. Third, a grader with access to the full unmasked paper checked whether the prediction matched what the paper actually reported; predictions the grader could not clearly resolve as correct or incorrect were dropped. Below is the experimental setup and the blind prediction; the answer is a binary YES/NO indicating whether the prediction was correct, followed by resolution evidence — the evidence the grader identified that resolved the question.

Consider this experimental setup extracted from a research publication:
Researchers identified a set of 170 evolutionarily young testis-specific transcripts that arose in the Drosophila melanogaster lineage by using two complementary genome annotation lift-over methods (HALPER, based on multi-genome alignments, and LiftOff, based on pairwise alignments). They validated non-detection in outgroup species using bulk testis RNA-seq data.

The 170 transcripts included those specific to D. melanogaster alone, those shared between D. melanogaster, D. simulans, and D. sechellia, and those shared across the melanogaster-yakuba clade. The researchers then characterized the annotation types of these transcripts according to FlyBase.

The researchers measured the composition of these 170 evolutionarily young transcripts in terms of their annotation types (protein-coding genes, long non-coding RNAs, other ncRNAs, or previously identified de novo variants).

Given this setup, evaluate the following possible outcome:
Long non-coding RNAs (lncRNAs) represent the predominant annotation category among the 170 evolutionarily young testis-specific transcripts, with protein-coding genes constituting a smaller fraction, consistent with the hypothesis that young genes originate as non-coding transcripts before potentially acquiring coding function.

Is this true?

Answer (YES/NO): YES